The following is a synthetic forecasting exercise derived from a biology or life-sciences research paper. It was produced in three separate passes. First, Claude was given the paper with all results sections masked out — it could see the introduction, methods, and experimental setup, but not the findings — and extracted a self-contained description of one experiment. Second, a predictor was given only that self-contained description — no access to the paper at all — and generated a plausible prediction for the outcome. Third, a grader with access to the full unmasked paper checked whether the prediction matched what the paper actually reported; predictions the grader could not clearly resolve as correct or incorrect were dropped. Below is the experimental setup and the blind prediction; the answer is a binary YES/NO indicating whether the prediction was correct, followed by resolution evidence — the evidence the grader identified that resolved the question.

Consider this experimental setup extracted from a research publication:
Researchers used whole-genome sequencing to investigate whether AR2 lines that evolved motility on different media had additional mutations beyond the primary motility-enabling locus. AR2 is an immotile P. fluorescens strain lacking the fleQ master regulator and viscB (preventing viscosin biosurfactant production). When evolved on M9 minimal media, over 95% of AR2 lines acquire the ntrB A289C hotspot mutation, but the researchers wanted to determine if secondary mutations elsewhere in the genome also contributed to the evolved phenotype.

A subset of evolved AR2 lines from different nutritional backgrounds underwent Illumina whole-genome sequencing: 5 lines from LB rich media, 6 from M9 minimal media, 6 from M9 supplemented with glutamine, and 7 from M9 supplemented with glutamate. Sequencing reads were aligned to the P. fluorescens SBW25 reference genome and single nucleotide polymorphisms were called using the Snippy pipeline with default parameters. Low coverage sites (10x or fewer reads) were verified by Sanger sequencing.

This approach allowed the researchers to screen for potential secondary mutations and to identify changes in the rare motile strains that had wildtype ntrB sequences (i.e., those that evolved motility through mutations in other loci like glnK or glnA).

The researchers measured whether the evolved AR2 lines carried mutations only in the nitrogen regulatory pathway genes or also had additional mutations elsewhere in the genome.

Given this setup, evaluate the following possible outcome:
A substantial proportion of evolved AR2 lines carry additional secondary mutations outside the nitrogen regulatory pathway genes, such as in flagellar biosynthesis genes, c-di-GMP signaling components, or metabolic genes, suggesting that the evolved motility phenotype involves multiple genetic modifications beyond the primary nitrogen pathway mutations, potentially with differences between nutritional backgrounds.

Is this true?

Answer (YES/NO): NO